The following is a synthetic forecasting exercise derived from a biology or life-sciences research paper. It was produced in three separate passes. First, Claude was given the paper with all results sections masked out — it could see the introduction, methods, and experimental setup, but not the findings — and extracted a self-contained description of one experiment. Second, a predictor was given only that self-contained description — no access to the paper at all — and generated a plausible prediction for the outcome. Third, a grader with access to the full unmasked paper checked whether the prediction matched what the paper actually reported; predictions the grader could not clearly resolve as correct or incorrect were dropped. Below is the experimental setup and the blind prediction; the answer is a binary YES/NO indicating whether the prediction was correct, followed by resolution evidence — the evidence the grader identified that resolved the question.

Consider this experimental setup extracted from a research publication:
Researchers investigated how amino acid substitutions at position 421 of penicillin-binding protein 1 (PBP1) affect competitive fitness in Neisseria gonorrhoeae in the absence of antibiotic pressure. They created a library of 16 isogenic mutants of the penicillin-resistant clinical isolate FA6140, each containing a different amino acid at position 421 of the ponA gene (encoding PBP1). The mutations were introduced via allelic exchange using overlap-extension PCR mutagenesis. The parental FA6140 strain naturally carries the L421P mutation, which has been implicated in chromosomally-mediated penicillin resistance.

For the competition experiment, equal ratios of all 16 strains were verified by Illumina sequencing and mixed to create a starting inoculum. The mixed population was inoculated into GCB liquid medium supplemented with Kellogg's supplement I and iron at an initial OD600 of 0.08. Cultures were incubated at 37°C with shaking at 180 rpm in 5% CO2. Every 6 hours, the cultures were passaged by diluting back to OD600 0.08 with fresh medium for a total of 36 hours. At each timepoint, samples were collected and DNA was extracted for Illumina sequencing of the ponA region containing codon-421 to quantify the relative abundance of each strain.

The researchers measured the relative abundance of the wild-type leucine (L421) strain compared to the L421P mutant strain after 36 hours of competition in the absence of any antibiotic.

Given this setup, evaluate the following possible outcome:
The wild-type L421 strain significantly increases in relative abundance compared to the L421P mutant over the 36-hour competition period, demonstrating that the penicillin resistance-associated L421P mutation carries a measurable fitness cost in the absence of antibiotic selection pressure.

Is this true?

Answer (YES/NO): NO